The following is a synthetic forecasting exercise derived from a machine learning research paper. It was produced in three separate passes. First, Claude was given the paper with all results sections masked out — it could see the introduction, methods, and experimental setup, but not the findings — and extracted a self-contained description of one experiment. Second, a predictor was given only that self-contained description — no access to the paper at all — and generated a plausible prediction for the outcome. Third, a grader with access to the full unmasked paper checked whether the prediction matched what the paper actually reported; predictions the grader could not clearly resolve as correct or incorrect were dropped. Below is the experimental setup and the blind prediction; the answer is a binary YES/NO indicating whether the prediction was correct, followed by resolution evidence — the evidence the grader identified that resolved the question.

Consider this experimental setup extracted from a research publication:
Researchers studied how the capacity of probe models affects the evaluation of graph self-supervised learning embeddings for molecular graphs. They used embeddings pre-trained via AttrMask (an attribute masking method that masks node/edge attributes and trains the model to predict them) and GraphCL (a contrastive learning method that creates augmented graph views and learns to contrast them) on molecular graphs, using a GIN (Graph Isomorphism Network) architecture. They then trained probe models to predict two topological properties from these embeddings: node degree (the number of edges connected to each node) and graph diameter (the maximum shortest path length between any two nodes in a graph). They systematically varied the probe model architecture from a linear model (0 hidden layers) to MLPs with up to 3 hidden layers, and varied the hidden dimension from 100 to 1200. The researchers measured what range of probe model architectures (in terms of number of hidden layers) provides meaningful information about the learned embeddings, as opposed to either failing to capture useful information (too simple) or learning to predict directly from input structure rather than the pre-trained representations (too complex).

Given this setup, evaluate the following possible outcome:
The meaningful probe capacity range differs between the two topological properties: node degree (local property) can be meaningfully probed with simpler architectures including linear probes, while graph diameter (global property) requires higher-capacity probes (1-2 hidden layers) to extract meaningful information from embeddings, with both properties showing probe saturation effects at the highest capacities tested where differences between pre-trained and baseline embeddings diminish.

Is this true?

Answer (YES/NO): NO